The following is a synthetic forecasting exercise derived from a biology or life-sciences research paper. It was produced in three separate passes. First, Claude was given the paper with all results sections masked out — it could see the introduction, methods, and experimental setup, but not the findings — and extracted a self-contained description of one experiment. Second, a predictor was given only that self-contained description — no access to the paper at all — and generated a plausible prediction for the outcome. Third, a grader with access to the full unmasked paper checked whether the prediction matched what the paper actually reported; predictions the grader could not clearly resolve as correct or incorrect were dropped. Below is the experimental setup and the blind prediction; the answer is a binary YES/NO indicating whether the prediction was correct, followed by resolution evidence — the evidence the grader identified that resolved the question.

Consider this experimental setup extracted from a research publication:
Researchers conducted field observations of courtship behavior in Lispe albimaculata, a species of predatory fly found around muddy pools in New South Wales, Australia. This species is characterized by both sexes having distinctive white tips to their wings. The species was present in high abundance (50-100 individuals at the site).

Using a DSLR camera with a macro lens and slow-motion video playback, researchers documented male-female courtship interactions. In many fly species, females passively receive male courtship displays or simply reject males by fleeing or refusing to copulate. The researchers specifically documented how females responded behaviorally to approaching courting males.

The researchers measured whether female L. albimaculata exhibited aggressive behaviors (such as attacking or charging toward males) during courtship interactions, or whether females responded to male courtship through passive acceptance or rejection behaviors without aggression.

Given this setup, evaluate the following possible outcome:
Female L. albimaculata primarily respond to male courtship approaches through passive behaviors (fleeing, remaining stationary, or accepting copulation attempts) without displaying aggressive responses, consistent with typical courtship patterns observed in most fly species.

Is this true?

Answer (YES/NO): NO